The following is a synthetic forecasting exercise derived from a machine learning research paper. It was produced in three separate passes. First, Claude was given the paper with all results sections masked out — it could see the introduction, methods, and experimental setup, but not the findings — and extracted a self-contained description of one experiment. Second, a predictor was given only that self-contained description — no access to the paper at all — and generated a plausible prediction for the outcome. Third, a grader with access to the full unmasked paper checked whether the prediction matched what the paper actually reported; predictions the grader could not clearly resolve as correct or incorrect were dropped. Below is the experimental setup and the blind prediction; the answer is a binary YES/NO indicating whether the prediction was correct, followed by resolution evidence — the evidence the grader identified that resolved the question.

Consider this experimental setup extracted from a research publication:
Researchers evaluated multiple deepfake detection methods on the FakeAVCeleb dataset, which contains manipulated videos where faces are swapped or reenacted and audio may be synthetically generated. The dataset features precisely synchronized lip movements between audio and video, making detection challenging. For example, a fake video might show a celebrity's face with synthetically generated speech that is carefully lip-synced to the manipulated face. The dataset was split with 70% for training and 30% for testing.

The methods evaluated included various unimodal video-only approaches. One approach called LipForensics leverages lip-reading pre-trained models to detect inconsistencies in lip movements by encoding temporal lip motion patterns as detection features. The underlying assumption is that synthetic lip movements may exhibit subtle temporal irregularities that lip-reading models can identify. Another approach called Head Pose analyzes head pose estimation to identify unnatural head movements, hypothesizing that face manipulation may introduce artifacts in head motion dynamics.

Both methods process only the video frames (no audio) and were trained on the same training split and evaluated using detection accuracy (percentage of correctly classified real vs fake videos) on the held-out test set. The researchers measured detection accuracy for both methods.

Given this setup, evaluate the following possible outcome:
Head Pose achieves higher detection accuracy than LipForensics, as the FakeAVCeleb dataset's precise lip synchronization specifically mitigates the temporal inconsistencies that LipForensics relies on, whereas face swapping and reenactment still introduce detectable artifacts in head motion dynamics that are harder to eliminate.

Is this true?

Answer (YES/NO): NO